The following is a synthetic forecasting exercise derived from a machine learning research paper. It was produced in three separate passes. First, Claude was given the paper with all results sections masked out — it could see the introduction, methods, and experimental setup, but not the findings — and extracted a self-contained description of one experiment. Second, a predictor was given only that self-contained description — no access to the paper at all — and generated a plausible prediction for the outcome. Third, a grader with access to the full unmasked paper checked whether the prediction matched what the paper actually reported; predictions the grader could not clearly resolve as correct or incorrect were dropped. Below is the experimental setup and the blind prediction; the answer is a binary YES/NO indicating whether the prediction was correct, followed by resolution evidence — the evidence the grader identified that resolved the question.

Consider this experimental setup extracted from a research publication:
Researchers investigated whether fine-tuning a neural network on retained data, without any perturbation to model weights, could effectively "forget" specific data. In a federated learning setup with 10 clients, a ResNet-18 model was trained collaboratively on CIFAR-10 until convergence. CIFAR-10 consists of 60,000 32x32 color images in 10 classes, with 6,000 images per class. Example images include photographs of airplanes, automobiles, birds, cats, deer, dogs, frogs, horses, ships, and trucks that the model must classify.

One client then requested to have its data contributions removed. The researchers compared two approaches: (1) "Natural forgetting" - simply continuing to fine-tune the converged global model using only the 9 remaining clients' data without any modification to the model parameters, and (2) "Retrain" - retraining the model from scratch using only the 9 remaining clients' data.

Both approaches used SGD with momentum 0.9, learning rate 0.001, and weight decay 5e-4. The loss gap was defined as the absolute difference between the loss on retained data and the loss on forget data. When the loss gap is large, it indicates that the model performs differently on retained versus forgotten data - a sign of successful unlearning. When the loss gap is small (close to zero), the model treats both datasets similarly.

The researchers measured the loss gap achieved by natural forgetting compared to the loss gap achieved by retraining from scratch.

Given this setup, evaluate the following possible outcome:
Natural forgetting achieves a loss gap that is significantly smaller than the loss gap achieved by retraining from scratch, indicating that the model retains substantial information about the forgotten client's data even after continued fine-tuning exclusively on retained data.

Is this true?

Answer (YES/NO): YES